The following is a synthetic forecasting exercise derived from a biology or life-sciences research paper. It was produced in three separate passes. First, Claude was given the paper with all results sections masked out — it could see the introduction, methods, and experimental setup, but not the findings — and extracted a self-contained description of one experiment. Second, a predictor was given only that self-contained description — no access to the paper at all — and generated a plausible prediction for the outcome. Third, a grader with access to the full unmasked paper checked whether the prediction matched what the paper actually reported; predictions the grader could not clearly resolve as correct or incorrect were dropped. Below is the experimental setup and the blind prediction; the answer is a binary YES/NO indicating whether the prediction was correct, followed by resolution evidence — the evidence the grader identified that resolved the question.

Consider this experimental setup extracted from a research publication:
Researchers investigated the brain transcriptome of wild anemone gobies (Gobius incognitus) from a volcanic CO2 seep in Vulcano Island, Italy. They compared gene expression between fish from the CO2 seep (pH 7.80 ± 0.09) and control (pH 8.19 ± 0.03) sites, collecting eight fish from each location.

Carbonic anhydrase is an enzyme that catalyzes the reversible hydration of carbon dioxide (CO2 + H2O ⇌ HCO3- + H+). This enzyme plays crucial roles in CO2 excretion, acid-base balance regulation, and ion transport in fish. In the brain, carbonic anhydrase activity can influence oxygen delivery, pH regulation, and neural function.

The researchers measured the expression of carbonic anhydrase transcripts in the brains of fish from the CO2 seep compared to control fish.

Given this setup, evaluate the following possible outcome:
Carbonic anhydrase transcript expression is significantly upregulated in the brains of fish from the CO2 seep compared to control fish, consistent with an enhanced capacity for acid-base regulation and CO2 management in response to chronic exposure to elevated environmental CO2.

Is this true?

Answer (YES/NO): YES